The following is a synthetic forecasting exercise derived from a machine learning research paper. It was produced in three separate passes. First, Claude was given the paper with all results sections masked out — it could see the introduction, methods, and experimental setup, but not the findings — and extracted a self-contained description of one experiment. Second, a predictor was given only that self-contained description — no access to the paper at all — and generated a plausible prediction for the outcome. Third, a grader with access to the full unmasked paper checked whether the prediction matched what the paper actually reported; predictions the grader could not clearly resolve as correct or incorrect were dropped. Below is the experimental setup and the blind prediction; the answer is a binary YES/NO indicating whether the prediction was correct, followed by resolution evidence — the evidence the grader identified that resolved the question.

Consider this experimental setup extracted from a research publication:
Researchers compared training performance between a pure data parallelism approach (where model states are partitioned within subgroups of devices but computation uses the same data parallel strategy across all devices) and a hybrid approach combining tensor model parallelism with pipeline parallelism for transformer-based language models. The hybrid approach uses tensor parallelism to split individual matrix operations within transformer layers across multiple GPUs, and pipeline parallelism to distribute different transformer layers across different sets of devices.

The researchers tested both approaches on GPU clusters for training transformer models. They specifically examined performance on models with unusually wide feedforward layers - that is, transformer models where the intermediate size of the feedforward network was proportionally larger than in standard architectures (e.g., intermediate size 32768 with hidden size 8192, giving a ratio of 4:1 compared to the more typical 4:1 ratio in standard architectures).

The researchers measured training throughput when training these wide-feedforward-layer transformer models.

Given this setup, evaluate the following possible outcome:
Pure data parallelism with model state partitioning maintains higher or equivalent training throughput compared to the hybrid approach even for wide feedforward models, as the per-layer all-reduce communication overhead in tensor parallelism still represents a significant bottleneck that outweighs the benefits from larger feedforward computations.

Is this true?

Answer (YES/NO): NO